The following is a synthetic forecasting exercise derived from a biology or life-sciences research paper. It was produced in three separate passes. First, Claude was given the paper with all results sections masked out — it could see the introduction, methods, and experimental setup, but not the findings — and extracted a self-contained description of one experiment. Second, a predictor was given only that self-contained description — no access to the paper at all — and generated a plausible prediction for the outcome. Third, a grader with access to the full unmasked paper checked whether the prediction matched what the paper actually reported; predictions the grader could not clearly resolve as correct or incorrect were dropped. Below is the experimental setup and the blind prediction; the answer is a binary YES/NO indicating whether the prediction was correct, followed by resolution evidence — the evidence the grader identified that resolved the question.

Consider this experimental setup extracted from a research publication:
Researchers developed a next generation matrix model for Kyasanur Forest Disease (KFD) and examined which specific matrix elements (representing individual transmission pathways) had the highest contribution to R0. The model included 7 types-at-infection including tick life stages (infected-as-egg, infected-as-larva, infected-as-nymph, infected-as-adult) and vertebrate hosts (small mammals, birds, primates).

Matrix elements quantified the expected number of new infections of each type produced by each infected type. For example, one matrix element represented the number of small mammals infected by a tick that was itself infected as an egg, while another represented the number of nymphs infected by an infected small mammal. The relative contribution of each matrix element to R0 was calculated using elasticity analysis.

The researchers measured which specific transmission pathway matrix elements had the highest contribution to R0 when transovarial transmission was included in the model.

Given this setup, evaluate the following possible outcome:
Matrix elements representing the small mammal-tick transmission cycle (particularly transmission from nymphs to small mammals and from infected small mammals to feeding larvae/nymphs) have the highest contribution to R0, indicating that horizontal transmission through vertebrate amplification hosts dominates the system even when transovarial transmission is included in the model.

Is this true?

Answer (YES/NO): NO